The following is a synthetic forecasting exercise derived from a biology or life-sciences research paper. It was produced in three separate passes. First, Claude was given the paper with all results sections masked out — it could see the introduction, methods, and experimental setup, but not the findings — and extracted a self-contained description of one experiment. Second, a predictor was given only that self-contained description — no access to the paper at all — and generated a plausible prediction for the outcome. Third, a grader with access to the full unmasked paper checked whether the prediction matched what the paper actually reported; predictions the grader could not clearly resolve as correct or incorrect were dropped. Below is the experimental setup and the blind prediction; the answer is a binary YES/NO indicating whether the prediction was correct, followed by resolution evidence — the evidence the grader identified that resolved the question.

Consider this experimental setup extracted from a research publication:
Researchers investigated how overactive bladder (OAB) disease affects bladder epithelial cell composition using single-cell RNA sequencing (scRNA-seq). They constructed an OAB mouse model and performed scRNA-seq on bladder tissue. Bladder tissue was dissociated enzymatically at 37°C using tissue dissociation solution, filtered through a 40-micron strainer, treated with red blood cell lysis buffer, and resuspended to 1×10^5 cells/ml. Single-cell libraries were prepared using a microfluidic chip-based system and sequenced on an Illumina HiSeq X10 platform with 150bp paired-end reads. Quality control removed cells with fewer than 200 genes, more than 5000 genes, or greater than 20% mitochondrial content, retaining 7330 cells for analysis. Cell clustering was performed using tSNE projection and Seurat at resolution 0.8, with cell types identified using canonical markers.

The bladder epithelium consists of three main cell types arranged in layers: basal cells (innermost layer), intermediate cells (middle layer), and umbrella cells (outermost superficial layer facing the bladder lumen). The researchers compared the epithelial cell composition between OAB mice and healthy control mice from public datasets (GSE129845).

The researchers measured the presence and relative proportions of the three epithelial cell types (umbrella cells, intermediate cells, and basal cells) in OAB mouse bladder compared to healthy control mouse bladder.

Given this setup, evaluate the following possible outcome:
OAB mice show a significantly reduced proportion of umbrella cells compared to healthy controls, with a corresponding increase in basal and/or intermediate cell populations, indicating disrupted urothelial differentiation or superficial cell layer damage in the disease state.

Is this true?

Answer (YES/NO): NO